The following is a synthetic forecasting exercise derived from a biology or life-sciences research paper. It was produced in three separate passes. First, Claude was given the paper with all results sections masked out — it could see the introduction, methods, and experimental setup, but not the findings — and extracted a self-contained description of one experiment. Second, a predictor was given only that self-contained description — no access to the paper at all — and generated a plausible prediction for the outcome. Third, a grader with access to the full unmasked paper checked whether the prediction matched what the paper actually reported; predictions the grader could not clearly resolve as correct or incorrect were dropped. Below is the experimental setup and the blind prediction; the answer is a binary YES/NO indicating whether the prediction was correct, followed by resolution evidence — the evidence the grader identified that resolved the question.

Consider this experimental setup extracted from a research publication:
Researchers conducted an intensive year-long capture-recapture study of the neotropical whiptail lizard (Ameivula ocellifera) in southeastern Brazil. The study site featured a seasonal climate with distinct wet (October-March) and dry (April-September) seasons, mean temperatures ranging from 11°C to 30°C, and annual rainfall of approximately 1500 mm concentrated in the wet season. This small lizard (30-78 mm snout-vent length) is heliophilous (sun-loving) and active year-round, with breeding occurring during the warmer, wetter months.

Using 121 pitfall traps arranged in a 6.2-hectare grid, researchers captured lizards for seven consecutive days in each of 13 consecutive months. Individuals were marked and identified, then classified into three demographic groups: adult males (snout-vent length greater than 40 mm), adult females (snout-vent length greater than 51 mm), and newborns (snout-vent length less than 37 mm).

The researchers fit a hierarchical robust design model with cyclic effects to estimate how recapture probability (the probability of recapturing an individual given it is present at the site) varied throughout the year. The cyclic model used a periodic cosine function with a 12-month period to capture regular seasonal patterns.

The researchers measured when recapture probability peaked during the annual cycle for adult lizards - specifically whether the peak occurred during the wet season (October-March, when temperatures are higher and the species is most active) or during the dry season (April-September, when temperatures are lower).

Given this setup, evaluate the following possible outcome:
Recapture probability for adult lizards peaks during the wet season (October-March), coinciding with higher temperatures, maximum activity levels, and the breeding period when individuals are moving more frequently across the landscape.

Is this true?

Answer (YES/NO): YES